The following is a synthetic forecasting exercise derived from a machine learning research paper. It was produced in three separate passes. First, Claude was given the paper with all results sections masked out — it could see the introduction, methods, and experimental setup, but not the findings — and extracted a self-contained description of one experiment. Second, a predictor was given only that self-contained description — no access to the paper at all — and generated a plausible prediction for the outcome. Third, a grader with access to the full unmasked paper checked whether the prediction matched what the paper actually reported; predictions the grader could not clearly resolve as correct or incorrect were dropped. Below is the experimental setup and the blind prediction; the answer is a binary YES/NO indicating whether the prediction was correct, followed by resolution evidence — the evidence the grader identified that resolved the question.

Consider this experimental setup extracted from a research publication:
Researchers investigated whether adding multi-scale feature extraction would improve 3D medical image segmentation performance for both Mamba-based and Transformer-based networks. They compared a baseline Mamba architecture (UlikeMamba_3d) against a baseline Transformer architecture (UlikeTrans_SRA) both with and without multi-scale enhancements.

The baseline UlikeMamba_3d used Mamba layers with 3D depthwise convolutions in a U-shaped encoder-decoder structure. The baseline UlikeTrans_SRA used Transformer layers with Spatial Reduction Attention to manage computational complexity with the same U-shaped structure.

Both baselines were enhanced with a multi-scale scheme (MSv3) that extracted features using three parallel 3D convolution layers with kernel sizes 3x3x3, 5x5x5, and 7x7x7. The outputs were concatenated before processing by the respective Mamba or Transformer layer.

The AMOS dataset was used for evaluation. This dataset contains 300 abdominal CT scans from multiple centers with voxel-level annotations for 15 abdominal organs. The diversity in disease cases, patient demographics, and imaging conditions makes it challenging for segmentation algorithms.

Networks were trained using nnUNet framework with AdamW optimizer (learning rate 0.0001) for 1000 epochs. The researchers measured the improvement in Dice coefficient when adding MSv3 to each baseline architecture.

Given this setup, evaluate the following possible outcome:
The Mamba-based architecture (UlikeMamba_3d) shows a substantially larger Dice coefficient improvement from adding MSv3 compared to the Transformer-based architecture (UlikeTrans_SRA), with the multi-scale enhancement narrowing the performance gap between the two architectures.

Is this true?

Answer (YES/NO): NO